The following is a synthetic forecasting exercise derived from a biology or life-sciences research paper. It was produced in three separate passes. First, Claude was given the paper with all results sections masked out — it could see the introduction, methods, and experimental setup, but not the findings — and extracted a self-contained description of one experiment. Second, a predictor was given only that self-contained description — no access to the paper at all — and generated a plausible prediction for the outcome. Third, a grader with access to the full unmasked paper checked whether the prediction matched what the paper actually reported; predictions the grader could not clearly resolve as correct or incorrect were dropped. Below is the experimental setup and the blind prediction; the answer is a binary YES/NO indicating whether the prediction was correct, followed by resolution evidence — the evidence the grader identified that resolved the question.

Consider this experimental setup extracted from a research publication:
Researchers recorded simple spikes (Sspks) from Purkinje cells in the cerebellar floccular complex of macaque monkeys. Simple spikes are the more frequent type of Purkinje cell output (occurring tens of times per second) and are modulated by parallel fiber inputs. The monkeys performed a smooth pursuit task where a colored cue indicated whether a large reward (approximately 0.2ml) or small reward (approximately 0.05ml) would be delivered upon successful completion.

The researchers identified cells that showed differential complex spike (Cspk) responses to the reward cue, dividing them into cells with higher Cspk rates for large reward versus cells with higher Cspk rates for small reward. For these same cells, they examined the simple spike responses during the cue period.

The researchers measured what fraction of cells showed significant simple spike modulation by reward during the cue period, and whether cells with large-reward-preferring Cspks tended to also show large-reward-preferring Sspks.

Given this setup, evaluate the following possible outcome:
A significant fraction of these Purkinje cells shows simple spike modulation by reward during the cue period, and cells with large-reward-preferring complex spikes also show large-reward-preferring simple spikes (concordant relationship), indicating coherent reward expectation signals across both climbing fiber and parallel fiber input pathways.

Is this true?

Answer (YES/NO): NO